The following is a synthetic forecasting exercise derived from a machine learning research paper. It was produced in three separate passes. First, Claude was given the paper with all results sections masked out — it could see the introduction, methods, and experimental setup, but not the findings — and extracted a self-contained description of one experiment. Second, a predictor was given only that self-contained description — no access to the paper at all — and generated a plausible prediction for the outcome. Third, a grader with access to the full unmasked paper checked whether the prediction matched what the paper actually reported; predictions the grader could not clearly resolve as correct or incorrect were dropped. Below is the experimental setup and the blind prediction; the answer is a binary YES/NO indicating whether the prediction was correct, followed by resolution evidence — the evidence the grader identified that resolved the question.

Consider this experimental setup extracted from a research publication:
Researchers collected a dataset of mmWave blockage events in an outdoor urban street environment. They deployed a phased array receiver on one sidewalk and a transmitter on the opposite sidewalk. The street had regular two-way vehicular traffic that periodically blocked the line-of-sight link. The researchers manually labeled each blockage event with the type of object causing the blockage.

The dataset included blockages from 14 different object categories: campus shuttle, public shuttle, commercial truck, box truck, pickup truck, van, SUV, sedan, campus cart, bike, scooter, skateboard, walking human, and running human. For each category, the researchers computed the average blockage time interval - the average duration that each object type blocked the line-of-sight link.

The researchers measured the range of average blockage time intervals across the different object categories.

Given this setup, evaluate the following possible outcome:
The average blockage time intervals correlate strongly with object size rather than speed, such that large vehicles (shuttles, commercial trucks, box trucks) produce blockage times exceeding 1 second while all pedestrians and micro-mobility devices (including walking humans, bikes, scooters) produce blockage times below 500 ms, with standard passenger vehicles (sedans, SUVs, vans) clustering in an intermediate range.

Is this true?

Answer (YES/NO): NO